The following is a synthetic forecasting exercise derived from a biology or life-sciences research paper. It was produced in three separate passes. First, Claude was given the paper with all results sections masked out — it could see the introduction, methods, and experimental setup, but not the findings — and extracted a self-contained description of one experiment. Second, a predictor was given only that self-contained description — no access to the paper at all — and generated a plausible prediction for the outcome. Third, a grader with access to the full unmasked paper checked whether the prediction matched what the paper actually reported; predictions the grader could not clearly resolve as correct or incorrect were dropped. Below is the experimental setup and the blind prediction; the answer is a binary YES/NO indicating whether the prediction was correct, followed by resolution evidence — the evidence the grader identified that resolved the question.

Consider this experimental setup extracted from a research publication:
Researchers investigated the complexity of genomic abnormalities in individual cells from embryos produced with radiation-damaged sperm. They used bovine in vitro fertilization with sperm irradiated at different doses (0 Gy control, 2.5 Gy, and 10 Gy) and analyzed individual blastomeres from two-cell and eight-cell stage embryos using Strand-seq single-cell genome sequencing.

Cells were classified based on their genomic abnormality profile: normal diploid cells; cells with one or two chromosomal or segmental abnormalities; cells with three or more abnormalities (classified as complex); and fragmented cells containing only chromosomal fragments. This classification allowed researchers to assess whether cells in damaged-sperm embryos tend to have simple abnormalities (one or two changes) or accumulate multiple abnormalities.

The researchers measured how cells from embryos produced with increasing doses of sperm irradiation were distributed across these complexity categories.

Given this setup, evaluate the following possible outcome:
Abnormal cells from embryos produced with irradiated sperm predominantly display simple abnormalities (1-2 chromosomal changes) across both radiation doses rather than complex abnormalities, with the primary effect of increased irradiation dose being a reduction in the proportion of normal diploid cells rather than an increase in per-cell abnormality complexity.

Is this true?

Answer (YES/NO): NO